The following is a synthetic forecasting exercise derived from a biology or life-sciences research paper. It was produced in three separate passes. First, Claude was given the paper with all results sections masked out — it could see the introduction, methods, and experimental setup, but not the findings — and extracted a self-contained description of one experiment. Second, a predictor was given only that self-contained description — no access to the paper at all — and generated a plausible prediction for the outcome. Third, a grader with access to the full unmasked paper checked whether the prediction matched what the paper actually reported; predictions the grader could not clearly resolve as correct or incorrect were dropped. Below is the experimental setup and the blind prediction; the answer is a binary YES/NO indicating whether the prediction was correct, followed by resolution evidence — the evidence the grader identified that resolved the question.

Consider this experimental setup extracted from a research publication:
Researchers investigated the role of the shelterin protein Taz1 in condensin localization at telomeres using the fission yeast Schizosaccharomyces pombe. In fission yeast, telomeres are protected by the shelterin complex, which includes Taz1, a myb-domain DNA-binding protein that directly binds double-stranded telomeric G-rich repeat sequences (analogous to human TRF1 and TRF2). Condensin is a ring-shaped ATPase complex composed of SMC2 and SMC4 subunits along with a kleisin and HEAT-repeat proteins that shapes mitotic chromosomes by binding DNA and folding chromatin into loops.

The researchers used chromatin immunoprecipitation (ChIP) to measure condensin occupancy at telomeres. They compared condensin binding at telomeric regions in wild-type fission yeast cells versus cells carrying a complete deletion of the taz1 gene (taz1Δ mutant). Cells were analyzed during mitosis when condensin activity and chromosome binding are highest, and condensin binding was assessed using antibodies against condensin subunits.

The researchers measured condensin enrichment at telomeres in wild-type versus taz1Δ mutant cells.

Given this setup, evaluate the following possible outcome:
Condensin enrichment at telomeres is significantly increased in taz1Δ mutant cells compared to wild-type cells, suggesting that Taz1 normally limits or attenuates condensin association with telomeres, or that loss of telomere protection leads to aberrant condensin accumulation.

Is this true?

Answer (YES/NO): NO